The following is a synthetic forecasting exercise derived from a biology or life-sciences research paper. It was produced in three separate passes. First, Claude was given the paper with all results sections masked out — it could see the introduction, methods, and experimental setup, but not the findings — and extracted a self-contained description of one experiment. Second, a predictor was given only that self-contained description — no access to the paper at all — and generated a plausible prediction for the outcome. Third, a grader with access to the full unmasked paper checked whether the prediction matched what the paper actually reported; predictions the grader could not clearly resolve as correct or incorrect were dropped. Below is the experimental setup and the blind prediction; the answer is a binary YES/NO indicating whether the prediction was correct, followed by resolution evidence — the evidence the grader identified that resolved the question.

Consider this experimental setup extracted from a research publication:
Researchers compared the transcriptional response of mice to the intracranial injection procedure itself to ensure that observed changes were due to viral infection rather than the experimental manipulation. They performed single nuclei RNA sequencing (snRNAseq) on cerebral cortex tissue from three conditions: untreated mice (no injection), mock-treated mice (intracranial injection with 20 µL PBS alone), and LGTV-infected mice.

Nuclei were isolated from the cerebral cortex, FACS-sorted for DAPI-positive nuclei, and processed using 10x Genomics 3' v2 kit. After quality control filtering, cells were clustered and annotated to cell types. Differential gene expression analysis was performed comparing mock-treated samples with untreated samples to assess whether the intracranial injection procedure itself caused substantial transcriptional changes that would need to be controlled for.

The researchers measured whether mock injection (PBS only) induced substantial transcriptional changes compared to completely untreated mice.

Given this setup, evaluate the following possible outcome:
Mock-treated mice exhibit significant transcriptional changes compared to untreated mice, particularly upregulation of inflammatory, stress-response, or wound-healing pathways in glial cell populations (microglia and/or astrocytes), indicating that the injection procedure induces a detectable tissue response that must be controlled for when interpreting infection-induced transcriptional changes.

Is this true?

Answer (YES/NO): NO